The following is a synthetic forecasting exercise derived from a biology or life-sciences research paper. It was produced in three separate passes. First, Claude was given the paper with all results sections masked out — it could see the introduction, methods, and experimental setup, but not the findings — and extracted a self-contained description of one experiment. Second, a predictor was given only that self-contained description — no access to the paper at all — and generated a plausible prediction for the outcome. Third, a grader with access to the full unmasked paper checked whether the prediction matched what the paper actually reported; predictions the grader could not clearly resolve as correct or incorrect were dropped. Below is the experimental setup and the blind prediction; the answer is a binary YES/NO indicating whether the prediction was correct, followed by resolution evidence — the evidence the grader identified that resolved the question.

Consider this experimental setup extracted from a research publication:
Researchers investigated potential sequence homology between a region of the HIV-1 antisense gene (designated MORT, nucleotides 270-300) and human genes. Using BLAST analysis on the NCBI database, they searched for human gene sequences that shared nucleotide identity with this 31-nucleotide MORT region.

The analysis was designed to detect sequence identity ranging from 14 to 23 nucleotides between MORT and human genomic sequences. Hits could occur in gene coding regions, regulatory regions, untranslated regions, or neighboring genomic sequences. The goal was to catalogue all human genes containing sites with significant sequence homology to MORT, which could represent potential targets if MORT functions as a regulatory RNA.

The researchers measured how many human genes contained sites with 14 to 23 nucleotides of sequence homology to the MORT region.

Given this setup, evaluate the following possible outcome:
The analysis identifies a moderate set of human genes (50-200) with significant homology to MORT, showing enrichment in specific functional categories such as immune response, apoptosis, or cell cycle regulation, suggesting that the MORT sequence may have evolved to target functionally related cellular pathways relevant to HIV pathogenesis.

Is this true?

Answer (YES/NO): NO